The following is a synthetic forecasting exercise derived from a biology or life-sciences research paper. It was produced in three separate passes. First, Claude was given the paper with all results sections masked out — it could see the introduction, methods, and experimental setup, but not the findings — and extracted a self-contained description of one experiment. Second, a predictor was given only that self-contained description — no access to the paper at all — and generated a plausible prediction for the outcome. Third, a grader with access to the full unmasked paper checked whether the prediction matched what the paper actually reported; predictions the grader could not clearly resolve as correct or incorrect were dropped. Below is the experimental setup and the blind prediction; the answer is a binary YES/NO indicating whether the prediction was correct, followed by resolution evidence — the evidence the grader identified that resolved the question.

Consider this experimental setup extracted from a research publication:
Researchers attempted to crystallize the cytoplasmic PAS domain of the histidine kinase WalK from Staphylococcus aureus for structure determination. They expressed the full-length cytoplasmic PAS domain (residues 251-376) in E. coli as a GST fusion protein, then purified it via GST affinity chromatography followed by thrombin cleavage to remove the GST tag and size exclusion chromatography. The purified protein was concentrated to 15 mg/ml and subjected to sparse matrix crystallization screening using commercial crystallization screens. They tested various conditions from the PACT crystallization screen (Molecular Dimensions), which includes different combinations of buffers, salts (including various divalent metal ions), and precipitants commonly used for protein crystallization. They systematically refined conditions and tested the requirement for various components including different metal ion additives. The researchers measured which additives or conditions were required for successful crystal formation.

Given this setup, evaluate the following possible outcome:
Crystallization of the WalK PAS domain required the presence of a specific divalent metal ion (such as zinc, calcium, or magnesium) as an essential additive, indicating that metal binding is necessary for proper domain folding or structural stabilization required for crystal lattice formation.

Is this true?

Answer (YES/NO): YES